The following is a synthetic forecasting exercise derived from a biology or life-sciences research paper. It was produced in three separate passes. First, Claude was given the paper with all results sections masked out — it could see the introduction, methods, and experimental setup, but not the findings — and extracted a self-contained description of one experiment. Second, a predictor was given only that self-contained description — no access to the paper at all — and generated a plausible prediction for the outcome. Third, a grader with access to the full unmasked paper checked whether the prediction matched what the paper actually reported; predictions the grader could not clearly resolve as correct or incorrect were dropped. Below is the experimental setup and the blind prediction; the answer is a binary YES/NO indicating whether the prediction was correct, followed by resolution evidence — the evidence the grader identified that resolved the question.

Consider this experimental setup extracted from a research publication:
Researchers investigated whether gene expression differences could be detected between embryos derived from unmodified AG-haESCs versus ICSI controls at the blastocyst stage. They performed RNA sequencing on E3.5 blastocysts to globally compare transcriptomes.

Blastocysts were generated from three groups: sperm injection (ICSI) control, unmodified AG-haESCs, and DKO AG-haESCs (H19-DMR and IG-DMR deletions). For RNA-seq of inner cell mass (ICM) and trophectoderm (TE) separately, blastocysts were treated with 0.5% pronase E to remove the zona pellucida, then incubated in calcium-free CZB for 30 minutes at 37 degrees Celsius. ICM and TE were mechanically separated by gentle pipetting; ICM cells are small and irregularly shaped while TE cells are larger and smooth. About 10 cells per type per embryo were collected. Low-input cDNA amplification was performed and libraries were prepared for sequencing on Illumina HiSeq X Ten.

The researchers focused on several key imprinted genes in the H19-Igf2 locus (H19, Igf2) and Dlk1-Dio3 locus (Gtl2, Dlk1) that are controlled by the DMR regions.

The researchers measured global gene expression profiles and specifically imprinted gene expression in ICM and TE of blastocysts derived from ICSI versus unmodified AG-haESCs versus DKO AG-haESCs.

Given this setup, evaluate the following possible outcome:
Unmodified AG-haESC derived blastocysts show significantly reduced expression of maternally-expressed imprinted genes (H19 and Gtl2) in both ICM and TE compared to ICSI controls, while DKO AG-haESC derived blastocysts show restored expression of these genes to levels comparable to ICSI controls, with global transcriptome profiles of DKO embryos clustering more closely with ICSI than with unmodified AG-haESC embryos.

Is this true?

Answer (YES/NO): NO